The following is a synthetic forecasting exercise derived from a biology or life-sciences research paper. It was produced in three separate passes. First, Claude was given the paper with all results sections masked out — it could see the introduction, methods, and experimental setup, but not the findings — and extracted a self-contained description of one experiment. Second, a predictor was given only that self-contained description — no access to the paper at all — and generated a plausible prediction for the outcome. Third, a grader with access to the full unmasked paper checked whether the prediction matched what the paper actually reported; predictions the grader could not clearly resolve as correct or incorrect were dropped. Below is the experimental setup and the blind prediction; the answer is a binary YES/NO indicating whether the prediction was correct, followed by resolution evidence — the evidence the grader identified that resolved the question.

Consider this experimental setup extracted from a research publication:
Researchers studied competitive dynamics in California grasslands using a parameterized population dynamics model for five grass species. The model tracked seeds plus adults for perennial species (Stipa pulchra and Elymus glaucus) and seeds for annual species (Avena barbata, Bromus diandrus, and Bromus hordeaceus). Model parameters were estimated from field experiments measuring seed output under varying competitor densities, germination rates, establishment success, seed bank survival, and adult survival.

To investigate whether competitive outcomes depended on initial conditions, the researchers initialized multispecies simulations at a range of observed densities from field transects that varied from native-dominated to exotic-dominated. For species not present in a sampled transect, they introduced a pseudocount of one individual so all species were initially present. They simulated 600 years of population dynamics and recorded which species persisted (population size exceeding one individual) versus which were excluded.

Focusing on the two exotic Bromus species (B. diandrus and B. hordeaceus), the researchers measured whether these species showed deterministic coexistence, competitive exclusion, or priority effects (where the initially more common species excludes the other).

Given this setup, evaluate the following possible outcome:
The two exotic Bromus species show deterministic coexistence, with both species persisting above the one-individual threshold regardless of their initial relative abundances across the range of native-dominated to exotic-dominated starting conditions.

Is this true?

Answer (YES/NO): NO